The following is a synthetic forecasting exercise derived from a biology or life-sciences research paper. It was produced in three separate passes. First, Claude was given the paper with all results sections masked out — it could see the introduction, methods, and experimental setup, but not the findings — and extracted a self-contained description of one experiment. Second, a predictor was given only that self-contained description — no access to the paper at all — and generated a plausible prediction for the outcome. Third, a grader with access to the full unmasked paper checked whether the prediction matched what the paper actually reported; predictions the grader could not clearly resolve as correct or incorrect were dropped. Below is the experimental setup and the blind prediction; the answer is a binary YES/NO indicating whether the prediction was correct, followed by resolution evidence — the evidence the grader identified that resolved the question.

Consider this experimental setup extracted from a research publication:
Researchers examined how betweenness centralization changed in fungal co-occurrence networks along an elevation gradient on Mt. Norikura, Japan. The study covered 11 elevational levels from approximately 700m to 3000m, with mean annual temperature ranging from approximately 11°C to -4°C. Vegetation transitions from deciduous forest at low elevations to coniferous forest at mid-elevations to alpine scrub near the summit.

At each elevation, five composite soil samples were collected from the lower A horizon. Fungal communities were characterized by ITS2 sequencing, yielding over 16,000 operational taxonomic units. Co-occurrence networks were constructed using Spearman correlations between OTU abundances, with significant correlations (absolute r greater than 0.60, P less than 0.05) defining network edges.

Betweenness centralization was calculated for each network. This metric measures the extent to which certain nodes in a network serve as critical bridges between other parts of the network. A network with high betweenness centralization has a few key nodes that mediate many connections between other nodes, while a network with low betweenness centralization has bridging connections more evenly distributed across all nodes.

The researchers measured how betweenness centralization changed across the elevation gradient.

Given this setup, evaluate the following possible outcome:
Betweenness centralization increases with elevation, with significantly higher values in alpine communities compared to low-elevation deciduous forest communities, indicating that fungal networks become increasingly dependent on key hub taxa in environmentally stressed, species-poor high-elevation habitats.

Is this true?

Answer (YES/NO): NO